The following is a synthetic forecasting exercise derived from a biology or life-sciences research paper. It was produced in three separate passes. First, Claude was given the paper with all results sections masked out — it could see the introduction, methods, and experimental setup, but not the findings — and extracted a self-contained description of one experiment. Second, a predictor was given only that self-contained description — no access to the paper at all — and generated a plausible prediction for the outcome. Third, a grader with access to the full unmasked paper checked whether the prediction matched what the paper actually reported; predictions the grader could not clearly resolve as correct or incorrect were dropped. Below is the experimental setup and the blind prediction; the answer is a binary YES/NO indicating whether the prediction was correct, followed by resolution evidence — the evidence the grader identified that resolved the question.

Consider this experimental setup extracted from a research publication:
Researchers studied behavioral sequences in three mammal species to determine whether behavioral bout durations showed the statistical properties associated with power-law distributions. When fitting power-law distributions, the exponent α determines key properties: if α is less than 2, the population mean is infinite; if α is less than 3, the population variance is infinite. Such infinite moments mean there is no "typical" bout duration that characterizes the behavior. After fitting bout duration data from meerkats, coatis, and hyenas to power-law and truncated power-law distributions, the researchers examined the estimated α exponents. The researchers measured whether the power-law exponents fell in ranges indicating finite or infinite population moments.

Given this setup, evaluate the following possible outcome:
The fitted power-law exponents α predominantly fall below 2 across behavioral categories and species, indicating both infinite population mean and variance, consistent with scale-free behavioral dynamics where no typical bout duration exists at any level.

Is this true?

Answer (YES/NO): NO